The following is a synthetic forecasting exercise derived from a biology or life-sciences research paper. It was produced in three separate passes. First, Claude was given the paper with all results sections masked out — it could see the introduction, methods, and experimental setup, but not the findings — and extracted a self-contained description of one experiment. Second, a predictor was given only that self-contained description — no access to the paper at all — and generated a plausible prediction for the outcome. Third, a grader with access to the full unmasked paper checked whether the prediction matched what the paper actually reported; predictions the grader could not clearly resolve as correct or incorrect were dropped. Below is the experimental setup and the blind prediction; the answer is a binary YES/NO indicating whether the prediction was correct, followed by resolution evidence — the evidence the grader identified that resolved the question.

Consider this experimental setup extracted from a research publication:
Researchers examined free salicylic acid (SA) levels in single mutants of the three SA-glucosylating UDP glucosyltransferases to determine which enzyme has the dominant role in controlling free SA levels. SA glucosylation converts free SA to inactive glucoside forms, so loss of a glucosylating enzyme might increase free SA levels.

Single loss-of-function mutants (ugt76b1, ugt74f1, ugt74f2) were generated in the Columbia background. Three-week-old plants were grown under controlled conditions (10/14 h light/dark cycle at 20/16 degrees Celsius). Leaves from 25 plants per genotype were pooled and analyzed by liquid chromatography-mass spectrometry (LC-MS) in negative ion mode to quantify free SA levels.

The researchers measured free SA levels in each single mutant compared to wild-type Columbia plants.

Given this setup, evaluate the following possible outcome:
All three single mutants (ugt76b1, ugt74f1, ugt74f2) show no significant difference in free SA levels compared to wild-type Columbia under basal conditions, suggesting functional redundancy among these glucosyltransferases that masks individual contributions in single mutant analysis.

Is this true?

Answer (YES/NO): NO